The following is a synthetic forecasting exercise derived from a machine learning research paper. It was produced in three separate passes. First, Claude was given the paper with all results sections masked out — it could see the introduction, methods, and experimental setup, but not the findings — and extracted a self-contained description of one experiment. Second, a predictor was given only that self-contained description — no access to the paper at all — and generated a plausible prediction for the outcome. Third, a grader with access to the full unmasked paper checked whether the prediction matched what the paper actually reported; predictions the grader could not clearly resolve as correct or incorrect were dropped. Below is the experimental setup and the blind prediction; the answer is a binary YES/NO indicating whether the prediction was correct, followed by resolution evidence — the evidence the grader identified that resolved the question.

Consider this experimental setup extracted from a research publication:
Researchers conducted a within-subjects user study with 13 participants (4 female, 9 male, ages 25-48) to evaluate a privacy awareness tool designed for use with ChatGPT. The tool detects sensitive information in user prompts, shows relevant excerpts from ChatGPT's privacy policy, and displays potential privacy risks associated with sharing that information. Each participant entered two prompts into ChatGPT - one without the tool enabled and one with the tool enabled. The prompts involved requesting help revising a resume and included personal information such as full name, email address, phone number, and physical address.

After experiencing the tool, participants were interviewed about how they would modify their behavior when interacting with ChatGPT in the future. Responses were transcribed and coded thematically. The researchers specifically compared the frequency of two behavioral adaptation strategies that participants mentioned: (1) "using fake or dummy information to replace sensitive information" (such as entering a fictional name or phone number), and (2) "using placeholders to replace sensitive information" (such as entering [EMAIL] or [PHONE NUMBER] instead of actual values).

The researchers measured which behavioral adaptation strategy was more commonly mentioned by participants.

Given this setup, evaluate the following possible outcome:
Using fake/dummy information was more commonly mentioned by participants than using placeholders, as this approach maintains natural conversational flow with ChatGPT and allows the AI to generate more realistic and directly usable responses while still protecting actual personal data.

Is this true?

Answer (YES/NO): YES